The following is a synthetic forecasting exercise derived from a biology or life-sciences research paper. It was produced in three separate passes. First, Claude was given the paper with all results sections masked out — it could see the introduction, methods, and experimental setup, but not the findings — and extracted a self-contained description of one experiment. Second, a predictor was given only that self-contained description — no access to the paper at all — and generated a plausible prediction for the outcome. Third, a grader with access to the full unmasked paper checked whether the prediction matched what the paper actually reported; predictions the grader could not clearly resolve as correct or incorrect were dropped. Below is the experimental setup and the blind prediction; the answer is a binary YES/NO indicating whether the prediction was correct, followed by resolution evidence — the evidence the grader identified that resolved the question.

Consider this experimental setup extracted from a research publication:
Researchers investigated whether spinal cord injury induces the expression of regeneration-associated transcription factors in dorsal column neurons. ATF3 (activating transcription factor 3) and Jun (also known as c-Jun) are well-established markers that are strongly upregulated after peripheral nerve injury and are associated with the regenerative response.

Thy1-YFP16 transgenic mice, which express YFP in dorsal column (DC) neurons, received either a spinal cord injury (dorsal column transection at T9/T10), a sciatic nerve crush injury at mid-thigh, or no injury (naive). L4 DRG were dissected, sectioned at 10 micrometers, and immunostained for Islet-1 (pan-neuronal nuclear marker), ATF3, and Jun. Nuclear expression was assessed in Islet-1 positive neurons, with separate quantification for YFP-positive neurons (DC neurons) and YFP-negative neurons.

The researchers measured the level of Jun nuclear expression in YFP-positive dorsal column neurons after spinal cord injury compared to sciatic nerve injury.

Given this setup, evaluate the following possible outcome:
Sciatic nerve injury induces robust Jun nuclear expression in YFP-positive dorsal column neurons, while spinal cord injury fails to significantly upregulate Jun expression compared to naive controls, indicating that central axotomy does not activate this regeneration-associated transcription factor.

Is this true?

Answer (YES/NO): NO